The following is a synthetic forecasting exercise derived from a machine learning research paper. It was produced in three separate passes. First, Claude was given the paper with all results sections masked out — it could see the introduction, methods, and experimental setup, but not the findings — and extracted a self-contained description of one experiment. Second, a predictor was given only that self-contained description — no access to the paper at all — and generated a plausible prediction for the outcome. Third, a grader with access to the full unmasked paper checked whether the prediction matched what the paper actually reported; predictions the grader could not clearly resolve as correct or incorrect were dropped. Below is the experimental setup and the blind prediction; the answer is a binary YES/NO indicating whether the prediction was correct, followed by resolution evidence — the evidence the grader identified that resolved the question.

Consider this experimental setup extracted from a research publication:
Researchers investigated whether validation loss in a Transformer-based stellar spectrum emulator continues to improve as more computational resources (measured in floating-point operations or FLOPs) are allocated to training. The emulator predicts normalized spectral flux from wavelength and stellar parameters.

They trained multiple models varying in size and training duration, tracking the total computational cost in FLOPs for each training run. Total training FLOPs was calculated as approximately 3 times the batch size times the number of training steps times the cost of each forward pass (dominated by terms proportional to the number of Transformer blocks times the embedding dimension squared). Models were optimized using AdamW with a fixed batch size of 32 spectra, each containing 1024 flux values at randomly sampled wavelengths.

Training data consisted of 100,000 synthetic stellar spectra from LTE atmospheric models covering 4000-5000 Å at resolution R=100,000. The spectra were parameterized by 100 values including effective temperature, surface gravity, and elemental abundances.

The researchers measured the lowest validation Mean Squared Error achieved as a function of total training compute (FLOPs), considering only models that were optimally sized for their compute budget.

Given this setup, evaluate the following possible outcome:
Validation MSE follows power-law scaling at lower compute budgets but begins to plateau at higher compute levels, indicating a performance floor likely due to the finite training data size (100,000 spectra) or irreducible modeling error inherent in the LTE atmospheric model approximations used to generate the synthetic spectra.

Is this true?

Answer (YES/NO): NO